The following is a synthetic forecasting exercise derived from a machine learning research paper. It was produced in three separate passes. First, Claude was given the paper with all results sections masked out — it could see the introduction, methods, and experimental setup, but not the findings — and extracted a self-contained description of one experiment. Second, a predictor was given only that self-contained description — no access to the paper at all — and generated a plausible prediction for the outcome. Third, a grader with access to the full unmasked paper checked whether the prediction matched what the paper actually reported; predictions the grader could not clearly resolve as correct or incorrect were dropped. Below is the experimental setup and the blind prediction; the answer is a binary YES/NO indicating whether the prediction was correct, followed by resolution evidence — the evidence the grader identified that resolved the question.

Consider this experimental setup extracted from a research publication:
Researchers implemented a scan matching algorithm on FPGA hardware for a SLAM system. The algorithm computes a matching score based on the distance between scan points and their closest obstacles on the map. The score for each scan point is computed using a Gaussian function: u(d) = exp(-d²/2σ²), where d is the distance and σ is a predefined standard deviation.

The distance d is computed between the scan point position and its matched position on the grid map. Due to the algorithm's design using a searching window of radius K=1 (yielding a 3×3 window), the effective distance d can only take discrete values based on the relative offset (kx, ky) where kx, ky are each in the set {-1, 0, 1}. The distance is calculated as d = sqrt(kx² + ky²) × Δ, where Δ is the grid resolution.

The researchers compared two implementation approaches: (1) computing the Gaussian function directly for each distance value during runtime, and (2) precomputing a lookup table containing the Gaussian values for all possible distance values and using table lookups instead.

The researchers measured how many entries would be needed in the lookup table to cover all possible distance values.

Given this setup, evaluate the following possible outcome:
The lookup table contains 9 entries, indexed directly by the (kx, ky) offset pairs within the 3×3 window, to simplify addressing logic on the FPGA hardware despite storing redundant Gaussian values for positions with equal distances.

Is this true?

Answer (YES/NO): YES